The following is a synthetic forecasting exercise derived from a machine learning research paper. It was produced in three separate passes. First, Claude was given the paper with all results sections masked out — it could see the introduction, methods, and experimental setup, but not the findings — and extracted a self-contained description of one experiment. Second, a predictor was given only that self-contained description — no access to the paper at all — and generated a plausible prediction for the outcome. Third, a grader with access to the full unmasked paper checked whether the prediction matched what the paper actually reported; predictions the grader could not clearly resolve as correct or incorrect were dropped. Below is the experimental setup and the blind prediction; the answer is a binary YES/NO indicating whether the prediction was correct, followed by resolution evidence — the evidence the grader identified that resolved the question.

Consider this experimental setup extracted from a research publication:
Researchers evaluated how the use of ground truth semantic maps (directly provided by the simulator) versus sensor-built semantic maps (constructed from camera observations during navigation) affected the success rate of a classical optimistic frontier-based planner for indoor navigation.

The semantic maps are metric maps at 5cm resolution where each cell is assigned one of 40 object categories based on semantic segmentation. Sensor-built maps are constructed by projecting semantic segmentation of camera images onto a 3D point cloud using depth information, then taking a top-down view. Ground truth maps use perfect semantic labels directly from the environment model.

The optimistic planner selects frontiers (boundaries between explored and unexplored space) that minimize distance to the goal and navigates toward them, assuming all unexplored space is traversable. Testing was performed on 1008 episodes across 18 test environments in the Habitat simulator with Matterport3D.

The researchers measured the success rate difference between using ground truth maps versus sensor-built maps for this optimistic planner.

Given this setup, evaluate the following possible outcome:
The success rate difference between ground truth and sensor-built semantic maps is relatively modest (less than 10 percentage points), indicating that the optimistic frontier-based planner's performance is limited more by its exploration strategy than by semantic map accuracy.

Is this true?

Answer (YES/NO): NO